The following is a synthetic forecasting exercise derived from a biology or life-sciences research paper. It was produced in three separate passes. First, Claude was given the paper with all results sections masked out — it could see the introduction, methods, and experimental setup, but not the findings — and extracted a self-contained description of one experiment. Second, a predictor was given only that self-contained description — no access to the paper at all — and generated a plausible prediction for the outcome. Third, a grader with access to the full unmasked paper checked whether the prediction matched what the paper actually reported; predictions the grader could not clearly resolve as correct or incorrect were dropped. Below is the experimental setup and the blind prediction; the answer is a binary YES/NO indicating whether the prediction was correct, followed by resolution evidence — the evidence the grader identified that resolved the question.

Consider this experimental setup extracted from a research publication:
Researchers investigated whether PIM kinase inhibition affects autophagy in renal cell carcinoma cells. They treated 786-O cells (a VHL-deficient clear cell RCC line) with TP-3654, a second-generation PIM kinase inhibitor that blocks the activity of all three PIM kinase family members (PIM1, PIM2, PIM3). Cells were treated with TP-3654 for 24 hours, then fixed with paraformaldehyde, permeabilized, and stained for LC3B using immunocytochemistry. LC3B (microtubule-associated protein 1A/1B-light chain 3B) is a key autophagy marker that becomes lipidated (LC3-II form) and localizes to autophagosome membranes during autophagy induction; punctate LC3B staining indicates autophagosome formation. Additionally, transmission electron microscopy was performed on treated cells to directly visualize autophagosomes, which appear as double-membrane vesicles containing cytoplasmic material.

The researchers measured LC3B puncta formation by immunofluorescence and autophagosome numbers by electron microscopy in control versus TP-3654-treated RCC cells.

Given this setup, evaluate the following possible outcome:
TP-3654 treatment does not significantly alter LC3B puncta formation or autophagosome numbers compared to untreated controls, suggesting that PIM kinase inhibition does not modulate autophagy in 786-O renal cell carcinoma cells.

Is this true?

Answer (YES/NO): NO